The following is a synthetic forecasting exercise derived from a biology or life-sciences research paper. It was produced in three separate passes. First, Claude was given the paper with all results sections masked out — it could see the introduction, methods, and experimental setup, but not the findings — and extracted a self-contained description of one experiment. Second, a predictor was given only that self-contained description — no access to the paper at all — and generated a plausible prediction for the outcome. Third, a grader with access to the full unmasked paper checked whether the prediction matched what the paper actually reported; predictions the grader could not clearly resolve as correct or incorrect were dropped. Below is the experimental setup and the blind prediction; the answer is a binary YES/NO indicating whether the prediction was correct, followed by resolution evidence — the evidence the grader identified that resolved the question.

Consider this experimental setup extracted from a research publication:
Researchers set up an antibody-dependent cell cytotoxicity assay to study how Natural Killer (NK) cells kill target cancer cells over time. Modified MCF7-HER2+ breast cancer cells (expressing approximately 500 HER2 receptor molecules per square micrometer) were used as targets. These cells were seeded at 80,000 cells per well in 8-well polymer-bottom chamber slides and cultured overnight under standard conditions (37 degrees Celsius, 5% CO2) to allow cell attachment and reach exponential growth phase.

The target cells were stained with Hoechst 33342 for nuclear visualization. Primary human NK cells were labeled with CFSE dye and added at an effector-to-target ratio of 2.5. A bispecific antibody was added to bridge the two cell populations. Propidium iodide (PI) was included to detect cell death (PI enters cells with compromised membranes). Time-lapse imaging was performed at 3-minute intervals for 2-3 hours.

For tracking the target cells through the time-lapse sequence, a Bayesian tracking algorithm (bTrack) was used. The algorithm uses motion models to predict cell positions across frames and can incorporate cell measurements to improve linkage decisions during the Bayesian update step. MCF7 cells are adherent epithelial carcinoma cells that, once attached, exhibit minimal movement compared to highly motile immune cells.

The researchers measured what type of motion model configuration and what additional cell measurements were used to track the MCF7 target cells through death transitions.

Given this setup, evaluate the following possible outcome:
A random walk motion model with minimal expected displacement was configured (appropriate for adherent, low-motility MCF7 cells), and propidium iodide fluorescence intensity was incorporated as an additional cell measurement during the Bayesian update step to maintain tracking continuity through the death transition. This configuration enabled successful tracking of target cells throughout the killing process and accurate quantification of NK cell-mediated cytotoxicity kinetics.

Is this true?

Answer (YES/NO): NO